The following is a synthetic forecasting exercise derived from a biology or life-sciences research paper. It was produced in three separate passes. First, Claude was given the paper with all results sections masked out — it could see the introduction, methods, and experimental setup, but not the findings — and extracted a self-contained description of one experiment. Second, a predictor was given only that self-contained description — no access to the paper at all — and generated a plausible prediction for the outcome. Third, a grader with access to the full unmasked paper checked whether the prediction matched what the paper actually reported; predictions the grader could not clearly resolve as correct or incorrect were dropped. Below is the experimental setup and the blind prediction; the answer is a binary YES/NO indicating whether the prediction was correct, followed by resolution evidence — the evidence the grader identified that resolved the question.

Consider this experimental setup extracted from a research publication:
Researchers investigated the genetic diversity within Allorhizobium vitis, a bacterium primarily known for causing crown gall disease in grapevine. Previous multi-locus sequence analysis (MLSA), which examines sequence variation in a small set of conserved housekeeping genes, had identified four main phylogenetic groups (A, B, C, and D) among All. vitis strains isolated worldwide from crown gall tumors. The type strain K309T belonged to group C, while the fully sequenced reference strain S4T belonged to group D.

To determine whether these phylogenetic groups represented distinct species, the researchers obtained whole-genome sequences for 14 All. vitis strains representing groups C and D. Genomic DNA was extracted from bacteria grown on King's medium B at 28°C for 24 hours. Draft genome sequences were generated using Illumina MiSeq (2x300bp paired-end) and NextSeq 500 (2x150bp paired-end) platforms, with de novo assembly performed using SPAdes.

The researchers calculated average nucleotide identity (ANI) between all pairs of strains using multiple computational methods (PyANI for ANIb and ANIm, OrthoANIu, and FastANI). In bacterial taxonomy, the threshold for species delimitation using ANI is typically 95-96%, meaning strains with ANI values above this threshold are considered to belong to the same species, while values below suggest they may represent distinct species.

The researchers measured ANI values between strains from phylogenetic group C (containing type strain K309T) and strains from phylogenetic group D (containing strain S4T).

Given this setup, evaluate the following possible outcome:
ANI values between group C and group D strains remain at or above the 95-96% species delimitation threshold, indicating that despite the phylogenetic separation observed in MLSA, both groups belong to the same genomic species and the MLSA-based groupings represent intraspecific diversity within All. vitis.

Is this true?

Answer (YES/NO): NO